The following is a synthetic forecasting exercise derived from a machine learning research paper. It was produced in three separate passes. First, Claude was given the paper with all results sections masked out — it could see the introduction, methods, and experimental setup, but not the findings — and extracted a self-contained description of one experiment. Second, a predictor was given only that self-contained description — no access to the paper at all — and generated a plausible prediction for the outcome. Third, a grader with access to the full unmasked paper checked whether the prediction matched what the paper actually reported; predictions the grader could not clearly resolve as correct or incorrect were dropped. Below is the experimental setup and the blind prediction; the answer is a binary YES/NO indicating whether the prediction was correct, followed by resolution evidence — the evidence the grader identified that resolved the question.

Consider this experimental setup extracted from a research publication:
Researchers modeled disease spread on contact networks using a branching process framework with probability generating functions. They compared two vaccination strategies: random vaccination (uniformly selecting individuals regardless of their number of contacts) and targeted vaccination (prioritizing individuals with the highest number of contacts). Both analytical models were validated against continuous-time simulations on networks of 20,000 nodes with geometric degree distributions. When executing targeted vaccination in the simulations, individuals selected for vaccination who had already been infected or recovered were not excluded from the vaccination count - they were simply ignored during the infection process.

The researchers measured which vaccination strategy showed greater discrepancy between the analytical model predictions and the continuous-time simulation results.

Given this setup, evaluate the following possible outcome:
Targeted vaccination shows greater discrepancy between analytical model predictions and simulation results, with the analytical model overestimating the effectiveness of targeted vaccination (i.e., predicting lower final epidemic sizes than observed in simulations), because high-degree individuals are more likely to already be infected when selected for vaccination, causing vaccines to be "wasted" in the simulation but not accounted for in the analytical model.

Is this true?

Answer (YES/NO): NO